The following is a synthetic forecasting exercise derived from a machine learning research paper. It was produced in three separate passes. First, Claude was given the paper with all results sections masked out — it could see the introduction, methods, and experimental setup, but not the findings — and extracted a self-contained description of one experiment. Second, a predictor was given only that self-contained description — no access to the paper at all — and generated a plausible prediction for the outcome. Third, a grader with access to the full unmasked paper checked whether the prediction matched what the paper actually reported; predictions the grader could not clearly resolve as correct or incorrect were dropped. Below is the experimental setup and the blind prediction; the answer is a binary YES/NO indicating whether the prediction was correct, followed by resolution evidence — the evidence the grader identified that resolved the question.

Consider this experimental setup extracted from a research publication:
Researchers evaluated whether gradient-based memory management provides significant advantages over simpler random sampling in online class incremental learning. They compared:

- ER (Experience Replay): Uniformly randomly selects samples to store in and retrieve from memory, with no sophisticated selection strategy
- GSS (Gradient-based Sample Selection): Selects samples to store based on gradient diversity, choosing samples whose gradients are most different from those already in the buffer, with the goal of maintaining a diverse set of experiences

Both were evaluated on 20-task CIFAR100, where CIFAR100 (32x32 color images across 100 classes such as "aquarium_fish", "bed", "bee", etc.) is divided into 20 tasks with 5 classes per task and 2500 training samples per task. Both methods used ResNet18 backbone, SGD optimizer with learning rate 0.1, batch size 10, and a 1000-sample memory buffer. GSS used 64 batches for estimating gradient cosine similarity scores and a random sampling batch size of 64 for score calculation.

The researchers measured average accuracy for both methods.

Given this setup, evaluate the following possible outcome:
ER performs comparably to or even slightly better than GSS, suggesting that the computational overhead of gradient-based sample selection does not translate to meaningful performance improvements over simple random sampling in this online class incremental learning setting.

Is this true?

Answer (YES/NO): YES